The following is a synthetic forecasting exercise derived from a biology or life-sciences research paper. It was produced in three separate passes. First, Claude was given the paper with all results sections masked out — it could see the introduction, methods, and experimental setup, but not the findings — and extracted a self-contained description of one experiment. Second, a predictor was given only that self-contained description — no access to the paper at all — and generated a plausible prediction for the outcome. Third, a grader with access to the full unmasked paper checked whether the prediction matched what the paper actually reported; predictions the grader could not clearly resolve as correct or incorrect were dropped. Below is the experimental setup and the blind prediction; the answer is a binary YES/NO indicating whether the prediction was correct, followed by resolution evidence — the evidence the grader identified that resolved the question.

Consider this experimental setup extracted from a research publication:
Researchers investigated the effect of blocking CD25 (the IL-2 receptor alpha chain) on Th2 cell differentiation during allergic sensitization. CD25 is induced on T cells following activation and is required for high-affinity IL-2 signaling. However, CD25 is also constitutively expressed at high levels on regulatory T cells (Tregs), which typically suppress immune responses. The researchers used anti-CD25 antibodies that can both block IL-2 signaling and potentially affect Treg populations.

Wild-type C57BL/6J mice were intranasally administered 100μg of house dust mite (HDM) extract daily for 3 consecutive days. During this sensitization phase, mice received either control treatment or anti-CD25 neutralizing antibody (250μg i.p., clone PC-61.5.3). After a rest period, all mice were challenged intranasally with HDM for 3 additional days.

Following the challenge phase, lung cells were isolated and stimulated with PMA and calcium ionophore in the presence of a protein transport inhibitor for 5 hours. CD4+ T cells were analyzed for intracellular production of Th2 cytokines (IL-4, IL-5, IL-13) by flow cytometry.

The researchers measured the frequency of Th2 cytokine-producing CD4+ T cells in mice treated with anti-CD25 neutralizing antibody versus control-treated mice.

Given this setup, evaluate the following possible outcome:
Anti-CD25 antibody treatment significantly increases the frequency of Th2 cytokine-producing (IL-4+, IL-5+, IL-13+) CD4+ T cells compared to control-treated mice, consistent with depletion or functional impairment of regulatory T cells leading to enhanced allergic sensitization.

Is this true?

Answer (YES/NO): NO